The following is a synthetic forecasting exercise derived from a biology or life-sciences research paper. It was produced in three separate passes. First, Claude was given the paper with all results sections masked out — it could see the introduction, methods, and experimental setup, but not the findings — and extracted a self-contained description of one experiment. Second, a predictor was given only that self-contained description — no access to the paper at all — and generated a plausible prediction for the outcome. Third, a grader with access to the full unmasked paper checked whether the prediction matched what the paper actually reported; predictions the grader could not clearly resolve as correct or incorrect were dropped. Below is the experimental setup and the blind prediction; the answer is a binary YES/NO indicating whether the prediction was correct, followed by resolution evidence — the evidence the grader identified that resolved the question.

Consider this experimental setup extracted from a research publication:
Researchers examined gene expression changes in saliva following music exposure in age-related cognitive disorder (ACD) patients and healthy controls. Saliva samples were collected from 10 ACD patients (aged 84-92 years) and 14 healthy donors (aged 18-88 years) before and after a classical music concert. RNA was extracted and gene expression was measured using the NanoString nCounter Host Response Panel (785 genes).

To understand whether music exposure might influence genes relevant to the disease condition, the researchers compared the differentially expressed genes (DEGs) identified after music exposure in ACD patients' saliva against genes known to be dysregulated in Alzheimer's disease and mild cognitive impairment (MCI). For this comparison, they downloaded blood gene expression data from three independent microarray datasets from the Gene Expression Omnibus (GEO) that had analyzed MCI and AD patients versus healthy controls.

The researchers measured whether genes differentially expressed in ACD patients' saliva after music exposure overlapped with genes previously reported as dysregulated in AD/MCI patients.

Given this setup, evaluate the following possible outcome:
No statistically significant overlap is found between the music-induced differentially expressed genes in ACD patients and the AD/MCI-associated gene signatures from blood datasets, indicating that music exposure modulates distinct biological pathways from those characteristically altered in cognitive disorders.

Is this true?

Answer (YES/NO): NO